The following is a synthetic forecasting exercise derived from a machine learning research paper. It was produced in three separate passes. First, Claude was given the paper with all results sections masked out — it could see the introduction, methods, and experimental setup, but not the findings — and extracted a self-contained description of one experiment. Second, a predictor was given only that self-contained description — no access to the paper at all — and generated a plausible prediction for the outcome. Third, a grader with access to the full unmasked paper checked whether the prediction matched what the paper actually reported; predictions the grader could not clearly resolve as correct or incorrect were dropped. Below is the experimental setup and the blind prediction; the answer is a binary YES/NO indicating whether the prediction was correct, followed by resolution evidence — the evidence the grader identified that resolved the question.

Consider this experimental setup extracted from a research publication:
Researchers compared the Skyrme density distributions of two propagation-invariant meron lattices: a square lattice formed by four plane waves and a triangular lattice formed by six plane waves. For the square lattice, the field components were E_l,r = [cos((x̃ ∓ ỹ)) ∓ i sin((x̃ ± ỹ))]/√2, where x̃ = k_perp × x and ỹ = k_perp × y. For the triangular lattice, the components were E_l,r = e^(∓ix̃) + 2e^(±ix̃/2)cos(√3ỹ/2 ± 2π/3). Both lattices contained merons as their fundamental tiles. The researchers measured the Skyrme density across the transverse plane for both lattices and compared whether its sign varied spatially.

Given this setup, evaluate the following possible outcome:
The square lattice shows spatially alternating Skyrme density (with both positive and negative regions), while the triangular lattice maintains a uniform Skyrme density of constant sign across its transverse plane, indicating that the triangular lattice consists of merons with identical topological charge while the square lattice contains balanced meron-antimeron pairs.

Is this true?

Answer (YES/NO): YES